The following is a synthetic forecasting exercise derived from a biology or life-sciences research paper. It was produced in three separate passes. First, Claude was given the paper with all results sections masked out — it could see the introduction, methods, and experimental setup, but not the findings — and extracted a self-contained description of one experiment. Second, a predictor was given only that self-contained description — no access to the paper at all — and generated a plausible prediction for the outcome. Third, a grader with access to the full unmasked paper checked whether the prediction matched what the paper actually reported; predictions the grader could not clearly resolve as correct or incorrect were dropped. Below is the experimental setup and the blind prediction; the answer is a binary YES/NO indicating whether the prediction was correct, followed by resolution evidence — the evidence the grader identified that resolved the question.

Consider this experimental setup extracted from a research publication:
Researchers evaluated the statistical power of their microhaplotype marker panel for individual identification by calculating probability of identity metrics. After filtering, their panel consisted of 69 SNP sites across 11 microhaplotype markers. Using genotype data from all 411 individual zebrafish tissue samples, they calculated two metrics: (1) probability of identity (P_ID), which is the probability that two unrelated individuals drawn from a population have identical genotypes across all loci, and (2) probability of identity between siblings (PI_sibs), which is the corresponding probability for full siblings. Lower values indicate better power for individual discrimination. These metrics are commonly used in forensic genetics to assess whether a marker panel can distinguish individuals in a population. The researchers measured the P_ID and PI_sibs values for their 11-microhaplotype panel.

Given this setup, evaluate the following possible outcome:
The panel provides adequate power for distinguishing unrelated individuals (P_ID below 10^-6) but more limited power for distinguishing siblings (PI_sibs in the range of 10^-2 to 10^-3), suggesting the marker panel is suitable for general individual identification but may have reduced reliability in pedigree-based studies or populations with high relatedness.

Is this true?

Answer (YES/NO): NO